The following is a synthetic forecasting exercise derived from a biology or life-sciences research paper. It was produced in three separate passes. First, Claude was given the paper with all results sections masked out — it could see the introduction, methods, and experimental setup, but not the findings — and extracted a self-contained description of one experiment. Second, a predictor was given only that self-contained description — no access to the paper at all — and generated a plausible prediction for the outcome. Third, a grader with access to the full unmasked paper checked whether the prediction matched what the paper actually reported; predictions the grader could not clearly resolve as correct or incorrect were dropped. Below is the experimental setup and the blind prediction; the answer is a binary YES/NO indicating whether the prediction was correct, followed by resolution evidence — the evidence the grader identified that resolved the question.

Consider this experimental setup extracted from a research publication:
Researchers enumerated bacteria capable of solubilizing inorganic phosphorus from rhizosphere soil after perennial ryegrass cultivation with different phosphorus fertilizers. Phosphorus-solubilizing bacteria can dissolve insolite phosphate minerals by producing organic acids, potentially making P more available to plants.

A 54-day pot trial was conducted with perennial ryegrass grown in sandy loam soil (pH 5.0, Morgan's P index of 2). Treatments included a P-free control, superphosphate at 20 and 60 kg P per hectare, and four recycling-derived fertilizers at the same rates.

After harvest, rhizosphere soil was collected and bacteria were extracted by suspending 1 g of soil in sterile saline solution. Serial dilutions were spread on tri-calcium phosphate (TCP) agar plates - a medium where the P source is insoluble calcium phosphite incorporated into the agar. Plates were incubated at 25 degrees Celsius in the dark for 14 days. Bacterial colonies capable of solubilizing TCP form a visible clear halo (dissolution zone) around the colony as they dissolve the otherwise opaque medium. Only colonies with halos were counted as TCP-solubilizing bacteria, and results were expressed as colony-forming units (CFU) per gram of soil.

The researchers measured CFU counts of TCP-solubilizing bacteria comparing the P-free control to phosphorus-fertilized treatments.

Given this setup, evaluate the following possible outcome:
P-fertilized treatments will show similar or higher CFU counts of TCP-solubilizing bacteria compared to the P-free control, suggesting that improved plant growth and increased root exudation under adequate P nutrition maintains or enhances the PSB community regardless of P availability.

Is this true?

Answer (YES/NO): NO